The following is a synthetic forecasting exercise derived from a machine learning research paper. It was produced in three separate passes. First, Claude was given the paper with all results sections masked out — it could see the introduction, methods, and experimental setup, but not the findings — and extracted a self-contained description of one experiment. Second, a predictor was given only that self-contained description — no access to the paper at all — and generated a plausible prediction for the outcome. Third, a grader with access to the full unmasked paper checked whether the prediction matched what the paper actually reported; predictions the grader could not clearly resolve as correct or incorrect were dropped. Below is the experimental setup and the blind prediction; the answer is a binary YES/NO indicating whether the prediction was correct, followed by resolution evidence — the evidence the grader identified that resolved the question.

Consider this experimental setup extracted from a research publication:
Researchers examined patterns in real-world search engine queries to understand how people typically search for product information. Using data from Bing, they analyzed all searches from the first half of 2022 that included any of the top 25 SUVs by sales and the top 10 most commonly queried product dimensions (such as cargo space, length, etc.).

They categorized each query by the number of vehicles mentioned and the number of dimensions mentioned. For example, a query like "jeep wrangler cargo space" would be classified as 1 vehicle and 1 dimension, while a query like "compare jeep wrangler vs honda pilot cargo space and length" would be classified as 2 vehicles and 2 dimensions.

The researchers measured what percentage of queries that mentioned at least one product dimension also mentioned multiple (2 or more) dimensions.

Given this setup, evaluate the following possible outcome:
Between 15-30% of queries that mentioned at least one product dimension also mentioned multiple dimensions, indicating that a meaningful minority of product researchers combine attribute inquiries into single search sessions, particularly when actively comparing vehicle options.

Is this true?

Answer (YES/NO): NO